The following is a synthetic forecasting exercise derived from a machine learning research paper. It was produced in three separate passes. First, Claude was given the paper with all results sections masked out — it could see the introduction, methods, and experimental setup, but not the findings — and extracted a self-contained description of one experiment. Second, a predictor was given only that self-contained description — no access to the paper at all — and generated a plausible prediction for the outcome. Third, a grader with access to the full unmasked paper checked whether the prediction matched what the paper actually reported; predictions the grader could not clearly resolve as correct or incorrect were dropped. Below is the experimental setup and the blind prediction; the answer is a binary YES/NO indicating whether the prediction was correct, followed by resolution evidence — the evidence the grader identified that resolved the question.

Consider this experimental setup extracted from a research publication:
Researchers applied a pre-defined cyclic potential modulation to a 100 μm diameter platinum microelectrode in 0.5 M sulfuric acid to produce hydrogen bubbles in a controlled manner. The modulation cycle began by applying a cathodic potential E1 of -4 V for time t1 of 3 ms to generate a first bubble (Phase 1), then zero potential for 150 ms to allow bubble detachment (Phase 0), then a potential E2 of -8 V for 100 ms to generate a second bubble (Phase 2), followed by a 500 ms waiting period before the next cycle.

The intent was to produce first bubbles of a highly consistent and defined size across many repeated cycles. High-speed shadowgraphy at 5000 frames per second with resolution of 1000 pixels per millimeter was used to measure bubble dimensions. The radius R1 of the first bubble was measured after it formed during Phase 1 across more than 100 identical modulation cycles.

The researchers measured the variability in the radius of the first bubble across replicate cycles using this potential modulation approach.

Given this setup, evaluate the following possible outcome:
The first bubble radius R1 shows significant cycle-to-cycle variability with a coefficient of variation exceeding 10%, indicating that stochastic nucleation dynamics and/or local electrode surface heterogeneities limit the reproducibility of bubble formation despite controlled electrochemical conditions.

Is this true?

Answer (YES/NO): NO